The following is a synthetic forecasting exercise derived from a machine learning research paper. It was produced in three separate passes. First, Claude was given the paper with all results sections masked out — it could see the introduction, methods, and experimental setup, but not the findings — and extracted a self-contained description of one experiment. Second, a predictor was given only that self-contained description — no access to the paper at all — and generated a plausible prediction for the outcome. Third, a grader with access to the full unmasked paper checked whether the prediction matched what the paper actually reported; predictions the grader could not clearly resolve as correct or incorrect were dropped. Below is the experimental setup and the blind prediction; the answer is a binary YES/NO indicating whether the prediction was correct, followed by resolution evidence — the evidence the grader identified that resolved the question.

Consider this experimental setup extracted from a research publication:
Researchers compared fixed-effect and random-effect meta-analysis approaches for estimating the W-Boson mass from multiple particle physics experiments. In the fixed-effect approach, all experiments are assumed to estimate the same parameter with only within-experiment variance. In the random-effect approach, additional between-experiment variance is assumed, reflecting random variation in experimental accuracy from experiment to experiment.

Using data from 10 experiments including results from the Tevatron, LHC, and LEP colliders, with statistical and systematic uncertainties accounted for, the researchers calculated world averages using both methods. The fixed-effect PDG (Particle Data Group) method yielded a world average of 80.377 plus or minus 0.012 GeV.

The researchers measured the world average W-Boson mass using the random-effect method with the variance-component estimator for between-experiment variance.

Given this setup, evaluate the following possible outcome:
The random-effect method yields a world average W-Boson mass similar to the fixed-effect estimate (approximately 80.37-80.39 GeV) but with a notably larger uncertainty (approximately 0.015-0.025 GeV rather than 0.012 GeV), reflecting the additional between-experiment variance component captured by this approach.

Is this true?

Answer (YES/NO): YES